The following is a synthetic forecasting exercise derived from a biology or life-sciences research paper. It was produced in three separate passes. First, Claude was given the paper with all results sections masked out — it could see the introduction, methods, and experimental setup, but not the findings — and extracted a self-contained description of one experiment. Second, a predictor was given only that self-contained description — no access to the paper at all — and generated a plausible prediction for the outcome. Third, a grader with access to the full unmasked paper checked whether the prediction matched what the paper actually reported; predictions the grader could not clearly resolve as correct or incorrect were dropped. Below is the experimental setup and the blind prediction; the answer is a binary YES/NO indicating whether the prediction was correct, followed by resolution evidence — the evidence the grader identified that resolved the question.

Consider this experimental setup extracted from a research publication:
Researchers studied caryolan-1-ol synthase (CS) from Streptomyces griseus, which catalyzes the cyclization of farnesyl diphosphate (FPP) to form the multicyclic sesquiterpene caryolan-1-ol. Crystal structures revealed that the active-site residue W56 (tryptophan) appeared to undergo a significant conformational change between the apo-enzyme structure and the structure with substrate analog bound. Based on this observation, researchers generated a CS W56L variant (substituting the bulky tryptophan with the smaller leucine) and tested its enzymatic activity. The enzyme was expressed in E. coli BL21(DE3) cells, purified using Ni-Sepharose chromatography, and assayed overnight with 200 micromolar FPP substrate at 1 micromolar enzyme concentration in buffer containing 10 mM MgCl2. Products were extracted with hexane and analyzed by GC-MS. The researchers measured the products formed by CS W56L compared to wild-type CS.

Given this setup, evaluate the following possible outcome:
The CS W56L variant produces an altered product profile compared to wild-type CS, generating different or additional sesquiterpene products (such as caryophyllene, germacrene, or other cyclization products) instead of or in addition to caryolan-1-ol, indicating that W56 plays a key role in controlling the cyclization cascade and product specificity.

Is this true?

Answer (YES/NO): NO